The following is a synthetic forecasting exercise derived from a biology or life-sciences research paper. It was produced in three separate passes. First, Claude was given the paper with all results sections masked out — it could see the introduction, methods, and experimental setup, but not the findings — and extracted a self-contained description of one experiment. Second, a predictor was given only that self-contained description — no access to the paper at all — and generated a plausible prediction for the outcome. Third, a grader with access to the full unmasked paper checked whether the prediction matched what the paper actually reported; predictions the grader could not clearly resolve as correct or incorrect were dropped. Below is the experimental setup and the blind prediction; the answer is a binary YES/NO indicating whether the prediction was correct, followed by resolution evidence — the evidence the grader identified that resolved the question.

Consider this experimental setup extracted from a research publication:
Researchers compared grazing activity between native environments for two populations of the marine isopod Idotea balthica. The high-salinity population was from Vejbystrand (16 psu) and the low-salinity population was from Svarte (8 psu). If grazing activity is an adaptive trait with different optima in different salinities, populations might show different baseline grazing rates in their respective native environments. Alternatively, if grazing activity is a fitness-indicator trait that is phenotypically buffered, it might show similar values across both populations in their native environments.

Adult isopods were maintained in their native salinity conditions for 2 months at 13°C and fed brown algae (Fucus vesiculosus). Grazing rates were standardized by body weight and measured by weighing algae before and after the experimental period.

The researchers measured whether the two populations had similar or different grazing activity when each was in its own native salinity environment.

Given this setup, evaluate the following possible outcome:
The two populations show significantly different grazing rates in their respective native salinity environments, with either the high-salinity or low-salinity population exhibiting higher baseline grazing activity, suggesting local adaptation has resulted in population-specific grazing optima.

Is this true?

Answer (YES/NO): NO